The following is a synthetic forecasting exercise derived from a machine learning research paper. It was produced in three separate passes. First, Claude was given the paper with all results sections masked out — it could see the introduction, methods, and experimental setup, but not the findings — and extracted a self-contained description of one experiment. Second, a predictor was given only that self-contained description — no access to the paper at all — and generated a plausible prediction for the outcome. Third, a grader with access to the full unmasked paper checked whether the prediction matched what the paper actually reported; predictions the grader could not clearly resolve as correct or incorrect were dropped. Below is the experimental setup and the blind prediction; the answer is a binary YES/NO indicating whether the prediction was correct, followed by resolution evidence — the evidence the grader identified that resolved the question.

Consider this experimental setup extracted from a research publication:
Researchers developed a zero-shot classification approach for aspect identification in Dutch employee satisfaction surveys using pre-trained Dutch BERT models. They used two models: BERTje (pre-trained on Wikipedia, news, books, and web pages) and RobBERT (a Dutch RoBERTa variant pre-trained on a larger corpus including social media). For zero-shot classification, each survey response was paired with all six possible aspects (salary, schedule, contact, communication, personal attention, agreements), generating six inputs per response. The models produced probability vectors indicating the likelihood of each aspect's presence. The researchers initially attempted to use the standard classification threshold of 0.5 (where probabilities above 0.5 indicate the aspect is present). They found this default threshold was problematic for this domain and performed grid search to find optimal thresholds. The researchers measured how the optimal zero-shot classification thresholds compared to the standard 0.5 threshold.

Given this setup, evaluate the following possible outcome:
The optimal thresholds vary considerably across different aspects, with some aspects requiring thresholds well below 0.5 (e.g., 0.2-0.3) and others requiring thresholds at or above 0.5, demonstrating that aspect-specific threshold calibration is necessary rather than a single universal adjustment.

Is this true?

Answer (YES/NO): NO